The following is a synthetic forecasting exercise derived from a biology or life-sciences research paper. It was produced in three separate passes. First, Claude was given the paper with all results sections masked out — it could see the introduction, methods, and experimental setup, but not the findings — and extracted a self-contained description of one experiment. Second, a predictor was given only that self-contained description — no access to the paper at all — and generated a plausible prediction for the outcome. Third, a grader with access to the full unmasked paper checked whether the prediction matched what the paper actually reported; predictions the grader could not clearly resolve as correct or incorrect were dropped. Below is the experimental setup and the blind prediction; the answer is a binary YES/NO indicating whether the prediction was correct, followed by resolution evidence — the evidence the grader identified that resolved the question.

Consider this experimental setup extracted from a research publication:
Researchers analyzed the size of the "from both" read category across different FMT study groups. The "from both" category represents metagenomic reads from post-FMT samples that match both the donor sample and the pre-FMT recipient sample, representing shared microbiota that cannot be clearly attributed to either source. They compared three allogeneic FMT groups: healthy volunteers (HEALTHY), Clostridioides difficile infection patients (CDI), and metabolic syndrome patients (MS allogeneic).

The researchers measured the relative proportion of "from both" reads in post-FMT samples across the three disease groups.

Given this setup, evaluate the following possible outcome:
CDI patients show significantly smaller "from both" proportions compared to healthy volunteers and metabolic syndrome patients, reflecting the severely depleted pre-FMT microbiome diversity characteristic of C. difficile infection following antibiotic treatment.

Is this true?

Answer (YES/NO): NO